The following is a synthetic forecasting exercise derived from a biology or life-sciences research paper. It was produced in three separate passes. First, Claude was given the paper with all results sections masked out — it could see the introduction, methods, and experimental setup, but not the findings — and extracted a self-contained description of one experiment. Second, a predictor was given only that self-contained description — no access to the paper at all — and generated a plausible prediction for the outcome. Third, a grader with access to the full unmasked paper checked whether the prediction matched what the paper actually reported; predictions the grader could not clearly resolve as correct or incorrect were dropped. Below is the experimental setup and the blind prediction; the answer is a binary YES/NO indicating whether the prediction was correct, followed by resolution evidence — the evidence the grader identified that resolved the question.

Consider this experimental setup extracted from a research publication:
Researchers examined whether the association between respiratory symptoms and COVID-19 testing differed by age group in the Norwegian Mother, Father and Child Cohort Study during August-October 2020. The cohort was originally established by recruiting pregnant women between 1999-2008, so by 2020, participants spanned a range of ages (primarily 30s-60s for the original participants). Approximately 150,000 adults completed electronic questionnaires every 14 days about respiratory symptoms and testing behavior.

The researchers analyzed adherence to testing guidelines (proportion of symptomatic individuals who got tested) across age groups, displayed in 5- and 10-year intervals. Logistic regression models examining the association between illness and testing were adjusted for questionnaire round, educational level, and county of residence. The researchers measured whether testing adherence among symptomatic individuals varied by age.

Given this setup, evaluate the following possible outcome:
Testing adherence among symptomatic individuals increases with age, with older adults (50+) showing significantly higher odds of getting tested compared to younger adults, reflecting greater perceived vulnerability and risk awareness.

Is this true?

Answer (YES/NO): NO